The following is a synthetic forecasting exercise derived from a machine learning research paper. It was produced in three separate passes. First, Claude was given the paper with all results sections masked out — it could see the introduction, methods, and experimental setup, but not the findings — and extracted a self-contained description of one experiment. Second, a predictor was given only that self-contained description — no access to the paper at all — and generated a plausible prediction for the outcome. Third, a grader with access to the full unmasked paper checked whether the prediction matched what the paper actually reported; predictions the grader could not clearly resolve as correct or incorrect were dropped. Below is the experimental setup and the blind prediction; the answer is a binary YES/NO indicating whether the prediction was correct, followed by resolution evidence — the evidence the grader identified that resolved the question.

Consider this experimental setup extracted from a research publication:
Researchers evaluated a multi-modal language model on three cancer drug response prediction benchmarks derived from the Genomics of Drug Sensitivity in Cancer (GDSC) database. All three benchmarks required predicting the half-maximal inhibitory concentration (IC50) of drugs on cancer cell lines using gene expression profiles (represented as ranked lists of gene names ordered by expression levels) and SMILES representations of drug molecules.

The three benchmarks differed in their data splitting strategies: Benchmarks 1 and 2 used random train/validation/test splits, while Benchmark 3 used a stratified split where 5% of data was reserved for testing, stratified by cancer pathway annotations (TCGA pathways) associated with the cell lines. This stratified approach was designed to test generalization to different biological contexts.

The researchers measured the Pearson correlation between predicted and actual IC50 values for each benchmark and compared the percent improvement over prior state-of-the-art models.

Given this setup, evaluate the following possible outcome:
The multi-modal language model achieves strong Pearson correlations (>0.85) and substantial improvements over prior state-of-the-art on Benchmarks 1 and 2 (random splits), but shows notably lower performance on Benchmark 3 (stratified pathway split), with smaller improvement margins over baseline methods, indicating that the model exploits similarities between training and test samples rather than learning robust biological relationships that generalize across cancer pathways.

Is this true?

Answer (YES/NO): NO